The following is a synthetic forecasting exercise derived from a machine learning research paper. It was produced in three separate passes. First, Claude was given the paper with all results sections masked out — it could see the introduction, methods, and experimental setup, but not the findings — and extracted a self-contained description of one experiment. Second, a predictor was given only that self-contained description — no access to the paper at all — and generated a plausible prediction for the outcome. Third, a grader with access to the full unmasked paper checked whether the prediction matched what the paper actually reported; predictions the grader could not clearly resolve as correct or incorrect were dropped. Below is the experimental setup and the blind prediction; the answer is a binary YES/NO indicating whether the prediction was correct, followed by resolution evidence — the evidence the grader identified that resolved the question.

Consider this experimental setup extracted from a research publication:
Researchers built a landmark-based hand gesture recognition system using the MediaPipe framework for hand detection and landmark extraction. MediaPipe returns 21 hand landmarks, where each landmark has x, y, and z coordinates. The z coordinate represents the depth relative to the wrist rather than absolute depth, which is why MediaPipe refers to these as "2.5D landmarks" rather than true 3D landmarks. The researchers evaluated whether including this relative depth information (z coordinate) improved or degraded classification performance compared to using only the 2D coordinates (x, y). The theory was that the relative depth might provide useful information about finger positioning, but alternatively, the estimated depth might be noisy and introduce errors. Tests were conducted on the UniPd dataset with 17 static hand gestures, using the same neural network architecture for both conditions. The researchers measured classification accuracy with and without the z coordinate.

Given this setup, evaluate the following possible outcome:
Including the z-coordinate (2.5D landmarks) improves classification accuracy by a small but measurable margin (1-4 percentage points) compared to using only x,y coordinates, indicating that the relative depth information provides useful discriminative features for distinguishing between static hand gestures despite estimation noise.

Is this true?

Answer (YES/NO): NO